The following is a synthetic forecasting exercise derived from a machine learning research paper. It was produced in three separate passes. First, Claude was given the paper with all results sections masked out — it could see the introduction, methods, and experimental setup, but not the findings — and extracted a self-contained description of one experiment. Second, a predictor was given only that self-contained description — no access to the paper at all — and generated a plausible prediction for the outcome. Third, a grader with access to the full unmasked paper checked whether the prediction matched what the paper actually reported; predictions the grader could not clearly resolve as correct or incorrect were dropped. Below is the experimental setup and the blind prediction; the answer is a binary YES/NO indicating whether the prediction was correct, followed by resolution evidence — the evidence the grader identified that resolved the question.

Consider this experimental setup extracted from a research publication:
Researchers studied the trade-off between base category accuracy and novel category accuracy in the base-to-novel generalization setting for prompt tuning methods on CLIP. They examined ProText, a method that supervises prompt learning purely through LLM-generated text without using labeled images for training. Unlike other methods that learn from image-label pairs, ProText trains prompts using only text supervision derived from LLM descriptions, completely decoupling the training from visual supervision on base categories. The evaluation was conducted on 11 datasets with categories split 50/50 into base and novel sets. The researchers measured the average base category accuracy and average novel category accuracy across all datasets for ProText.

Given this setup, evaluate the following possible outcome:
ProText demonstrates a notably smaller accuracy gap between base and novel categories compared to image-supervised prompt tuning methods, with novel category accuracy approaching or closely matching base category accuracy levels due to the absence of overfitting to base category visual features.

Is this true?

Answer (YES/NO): NO